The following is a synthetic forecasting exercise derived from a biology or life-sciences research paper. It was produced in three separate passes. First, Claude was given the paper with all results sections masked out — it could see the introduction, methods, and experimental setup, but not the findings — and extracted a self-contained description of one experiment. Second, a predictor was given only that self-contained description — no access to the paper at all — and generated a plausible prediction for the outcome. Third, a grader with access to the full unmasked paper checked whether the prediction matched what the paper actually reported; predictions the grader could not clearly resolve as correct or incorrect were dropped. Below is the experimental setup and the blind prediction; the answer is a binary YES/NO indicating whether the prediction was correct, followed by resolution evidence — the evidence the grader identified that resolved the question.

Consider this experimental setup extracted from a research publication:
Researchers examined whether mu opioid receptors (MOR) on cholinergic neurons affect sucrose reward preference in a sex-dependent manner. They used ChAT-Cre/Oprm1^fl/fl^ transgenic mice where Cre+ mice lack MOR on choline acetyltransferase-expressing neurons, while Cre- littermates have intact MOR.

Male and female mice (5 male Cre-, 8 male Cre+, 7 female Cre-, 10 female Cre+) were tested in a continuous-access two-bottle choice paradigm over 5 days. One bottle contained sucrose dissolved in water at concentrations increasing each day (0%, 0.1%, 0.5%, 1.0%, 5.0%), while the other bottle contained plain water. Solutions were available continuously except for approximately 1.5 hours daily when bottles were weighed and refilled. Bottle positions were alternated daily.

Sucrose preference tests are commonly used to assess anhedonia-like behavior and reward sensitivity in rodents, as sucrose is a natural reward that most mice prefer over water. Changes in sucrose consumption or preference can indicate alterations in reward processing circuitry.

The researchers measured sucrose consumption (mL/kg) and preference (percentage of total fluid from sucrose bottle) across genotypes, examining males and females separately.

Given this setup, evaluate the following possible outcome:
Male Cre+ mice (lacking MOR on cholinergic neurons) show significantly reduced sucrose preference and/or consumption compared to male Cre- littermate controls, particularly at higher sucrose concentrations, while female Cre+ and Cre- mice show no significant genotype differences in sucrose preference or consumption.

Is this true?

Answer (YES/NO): NO